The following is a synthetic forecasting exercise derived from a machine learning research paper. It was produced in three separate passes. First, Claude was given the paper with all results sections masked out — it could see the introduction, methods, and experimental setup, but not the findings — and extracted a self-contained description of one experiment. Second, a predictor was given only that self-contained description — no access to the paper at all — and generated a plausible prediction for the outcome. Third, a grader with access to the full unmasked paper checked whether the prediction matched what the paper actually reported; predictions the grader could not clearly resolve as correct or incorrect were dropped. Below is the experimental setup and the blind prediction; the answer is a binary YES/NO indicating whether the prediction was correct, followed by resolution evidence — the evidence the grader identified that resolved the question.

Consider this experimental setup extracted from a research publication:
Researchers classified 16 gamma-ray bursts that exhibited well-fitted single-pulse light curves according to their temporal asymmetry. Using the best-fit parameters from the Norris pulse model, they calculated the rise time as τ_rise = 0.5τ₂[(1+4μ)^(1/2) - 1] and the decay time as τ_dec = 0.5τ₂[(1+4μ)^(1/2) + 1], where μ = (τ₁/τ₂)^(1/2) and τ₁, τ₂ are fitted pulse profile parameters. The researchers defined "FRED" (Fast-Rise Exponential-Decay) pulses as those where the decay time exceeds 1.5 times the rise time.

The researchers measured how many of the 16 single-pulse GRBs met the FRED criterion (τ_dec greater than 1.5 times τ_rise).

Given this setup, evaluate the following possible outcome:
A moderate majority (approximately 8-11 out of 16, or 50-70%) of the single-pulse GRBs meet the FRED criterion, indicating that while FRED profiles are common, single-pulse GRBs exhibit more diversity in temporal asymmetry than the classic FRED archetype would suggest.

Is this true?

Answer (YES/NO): NO